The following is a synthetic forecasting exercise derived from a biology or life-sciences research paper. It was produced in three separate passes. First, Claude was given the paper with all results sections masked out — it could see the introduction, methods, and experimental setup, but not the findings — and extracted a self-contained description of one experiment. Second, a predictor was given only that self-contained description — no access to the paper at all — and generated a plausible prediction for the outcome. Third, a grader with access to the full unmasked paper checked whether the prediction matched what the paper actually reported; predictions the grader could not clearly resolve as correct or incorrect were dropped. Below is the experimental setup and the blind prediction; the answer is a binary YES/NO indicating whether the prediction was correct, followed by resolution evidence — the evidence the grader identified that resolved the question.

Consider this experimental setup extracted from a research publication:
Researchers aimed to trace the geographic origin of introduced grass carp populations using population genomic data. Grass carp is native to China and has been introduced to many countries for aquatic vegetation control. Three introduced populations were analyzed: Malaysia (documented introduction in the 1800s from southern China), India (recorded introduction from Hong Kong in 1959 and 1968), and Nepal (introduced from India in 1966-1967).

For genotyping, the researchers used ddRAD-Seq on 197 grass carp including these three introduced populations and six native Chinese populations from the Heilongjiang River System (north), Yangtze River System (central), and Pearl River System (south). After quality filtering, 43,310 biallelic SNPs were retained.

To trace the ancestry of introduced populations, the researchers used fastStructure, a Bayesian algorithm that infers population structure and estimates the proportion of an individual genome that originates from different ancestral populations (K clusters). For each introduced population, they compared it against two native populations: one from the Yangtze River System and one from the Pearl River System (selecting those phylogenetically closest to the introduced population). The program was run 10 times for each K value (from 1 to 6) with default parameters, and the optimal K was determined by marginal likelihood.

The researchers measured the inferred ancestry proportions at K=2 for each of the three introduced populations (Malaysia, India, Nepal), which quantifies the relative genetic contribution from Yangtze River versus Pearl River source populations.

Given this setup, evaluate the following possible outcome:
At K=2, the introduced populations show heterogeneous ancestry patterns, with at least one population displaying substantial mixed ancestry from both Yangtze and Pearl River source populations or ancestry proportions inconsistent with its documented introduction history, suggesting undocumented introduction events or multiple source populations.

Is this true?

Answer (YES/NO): NO